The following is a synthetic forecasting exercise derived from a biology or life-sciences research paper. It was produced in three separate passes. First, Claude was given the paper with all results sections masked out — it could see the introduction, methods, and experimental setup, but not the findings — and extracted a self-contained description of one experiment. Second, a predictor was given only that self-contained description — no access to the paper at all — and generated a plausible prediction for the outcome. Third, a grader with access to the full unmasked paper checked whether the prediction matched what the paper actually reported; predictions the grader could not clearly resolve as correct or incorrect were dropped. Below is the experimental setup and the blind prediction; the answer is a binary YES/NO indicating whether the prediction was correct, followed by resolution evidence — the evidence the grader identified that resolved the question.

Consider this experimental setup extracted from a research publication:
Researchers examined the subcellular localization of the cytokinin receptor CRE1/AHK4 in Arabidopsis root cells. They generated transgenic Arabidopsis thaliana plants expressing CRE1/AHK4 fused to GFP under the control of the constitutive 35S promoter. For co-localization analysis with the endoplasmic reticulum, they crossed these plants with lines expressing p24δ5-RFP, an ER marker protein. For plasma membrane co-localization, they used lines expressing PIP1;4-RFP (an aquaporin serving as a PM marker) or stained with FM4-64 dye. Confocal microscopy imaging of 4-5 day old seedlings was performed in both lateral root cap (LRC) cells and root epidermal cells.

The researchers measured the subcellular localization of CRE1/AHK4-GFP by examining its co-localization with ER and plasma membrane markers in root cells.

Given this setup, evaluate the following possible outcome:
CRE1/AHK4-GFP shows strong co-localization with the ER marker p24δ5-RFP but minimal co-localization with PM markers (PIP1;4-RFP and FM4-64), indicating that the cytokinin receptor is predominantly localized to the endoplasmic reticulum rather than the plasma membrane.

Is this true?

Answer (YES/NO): NO